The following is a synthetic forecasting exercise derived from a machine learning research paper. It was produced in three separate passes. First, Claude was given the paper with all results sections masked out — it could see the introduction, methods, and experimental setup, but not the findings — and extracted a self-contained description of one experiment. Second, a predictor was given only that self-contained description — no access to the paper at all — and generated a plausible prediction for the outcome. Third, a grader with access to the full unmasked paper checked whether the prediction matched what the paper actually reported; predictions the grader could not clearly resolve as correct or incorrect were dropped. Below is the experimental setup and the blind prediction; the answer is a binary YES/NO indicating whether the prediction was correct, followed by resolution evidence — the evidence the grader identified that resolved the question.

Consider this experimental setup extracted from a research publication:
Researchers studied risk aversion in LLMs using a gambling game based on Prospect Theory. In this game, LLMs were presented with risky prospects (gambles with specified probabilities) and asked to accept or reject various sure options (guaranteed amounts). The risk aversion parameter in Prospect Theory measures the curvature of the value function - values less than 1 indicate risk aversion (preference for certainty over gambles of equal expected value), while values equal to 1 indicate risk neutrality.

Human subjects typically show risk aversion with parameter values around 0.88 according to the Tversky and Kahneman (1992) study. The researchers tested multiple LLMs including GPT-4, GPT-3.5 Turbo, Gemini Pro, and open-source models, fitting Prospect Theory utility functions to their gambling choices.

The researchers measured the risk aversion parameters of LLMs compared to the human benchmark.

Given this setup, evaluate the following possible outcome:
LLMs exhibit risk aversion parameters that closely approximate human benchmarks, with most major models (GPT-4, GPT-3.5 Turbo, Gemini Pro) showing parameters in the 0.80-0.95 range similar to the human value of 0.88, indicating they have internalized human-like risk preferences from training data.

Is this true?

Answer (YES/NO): NO